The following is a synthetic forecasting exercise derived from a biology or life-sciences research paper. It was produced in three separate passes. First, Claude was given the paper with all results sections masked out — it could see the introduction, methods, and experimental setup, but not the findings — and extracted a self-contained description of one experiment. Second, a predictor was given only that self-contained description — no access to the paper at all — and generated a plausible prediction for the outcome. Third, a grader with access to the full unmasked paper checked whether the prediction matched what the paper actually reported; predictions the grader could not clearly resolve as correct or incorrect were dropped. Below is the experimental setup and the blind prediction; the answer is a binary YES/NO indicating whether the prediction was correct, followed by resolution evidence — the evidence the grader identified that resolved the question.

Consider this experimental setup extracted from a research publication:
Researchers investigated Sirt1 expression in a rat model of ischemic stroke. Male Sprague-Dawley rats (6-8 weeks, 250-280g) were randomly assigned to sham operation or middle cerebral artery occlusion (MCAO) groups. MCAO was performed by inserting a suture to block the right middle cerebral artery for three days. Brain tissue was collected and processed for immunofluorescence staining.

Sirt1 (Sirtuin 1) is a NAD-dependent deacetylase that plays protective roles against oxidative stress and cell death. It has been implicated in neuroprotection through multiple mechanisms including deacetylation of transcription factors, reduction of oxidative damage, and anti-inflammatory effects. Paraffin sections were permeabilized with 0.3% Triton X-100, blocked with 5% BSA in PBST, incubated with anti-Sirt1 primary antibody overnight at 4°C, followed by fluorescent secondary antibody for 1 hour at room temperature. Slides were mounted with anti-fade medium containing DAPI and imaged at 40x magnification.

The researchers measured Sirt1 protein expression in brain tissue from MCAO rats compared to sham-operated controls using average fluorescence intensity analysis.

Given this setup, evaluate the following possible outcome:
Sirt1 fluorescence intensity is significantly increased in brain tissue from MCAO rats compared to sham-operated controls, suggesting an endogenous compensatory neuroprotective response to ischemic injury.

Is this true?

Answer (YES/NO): NO